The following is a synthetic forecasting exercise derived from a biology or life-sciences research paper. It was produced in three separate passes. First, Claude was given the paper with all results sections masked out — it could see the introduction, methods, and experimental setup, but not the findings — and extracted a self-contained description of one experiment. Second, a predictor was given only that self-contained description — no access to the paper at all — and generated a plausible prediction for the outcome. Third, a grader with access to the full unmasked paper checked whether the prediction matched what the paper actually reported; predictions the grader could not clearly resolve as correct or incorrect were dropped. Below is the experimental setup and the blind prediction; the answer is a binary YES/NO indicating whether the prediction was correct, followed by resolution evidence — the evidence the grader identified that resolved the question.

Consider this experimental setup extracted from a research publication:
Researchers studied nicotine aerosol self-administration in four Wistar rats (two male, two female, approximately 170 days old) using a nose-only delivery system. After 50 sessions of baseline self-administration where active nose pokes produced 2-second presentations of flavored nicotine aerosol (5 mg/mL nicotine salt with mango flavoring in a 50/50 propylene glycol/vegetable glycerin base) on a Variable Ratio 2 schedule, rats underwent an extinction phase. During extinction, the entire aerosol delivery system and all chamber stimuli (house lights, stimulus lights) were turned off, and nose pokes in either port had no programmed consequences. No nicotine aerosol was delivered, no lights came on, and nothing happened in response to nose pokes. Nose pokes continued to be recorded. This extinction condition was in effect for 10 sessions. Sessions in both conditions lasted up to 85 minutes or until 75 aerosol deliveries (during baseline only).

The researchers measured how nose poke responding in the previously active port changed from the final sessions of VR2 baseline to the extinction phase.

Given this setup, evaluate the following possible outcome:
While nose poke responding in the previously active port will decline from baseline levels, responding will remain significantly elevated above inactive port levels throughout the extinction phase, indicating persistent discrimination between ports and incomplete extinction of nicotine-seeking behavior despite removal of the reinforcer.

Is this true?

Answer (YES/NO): NO